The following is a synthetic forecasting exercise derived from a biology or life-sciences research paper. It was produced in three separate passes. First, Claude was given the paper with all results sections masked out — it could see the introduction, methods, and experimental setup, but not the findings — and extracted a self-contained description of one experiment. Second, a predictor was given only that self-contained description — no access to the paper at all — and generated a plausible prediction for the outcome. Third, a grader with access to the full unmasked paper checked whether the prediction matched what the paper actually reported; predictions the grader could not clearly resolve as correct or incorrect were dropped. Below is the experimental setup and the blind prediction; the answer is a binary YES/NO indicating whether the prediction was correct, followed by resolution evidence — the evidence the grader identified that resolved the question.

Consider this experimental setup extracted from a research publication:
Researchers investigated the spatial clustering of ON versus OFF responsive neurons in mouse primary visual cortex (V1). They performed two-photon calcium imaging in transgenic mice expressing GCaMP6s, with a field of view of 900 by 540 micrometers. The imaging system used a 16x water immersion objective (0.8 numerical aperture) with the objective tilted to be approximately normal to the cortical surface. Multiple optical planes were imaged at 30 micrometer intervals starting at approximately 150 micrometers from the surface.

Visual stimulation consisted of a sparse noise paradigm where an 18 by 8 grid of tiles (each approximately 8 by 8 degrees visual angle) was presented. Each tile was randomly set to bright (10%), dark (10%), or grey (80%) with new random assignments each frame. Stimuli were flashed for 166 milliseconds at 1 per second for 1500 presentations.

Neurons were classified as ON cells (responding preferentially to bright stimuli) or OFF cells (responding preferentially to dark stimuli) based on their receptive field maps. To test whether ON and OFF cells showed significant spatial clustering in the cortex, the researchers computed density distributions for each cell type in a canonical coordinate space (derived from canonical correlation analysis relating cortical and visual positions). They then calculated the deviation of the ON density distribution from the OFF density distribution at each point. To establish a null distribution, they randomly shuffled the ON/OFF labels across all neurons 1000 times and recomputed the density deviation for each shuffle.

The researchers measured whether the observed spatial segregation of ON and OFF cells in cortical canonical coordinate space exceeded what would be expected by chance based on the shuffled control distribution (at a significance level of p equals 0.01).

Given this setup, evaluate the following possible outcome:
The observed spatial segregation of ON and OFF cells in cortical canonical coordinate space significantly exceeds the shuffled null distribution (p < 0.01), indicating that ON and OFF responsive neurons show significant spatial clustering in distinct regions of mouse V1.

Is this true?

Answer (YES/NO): YES